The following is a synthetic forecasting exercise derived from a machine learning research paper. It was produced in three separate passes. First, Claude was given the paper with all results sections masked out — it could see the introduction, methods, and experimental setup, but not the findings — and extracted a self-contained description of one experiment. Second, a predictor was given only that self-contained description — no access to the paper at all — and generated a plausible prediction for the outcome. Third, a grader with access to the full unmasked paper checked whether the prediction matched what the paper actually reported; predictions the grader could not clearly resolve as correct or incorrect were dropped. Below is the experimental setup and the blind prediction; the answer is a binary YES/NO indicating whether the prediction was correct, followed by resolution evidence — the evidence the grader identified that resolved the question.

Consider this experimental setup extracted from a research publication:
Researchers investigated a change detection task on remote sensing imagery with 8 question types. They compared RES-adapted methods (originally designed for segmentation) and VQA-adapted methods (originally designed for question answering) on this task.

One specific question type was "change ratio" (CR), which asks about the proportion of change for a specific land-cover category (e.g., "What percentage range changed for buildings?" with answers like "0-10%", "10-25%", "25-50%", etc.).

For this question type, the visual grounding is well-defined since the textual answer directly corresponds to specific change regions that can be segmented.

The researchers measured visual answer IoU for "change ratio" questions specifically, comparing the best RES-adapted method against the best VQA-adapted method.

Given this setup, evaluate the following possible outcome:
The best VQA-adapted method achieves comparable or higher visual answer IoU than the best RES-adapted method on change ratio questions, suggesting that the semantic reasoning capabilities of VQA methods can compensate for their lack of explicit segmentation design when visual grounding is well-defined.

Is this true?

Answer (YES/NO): YES